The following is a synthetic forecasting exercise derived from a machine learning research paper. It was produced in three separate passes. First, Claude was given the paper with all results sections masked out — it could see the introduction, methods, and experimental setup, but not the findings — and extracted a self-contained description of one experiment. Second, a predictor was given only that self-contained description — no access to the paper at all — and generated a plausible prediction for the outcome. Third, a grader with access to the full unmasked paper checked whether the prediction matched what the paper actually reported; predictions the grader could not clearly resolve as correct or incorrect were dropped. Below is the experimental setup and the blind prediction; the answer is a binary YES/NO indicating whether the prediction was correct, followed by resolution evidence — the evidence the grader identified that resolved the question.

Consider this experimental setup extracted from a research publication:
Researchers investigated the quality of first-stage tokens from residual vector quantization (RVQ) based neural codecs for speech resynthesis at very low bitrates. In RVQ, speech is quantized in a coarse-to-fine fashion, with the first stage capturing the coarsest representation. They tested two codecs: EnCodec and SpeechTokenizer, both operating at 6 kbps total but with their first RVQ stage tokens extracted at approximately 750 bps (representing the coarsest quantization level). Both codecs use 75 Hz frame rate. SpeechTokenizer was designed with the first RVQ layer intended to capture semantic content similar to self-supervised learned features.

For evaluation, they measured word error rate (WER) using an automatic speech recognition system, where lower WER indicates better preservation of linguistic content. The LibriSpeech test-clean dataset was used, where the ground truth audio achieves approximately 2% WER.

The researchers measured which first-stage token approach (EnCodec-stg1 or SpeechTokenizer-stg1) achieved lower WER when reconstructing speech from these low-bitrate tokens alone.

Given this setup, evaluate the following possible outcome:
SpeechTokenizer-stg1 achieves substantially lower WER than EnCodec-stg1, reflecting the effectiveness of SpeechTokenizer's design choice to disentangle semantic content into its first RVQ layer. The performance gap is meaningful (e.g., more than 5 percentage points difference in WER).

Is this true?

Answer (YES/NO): YES